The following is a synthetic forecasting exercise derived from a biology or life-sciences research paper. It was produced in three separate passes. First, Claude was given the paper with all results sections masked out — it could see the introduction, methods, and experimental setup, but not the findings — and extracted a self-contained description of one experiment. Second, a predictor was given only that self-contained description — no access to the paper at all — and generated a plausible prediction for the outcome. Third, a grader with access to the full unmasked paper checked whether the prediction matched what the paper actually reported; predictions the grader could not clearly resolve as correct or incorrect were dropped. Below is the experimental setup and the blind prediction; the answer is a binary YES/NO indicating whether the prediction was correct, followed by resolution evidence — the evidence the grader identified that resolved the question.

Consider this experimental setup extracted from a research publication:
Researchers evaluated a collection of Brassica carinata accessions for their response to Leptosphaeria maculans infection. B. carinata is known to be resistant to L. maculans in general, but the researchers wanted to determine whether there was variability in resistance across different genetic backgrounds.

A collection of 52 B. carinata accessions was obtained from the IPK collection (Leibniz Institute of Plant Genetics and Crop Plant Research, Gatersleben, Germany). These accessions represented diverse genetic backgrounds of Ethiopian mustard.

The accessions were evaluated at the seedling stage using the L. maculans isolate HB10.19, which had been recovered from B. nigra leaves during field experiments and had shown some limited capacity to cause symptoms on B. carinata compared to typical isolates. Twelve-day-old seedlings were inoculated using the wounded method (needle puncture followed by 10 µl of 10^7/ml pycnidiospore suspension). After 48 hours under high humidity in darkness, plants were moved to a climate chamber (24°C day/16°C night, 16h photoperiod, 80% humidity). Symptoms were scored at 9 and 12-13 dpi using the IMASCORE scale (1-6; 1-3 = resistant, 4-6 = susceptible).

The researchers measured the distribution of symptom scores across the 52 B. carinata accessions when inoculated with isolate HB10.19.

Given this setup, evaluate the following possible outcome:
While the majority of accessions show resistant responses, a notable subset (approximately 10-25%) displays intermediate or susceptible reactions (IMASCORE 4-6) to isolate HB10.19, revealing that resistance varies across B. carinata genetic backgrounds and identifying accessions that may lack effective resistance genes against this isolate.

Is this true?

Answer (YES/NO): NO